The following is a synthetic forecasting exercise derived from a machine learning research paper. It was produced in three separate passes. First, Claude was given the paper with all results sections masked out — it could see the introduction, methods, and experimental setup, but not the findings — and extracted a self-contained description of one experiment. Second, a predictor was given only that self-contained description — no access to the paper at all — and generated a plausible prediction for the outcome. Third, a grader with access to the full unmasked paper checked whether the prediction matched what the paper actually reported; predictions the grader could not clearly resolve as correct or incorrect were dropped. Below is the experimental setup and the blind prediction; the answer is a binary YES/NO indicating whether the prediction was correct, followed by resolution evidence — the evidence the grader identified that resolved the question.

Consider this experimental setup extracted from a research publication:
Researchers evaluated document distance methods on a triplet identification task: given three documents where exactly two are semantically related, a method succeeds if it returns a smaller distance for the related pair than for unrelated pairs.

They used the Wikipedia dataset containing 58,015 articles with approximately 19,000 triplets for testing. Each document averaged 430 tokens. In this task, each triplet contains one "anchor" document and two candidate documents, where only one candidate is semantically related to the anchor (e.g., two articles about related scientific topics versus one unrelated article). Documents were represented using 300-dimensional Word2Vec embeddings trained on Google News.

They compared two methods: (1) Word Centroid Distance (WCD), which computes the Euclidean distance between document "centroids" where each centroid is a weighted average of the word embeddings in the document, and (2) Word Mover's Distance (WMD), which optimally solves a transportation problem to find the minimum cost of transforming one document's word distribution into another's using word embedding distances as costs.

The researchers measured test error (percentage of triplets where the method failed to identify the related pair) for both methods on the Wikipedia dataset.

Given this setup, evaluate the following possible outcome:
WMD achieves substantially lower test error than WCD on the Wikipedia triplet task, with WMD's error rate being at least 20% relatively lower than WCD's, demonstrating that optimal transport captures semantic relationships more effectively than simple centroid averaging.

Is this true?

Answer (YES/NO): NO